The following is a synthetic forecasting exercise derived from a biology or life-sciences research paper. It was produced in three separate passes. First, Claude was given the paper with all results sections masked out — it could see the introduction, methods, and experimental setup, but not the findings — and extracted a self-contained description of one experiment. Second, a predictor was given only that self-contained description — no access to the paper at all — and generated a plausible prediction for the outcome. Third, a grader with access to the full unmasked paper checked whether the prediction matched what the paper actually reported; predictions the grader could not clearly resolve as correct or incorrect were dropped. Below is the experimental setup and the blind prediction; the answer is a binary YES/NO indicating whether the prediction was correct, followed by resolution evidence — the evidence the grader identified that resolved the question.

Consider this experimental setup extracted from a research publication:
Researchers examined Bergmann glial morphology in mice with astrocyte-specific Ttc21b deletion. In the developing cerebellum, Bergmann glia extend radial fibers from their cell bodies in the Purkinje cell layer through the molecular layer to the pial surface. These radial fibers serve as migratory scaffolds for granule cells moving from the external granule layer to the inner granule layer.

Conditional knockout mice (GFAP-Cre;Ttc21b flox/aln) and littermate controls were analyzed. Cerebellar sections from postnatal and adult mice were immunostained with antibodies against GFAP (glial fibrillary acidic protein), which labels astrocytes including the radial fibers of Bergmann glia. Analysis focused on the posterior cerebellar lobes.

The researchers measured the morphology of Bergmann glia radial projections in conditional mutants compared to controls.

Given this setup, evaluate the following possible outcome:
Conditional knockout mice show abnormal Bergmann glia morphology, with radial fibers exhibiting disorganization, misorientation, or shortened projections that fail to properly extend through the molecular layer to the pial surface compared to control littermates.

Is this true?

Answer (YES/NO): YES